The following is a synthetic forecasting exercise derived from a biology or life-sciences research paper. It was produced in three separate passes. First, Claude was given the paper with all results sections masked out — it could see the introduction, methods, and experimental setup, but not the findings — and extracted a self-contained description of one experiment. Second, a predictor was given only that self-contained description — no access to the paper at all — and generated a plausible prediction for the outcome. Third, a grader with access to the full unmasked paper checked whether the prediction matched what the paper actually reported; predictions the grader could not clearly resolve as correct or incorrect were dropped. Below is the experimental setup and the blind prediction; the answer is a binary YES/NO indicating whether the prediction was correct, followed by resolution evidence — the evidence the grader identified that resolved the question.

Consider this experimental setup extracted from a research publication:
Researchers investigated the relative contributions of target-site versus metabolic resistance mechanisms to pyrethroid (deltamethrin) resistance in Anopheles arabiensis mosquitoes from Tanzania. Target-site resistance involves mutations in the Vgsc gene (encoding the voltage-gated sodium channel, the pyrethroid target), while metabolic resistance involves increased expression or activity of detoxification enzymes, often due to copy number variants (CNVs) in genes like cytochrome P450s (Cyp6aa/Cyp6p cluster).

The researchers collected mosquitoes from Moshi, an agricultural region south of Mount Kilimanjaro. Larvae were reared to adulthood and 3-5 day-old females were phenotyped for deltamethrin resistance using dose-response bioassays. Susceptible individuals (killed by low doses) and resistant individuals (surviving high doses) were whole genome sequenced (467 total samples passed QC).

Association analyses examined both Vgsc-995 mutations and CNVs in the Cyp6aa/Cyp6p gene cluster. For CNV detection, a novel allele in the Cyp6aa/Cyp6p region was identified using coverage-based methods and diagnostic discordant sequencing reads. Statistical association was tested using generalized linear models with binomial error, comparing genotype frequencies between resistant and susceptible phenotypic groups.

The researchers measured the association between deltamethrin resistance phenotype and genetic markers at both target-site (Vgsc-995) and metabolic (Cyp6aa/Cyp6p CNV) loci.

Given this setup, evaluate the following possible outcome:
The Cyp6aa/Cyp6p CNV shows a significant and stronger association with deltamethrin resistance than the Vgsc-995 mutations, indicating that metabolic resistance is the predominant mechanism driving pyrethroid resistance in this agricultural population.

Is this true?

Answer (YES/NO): NO